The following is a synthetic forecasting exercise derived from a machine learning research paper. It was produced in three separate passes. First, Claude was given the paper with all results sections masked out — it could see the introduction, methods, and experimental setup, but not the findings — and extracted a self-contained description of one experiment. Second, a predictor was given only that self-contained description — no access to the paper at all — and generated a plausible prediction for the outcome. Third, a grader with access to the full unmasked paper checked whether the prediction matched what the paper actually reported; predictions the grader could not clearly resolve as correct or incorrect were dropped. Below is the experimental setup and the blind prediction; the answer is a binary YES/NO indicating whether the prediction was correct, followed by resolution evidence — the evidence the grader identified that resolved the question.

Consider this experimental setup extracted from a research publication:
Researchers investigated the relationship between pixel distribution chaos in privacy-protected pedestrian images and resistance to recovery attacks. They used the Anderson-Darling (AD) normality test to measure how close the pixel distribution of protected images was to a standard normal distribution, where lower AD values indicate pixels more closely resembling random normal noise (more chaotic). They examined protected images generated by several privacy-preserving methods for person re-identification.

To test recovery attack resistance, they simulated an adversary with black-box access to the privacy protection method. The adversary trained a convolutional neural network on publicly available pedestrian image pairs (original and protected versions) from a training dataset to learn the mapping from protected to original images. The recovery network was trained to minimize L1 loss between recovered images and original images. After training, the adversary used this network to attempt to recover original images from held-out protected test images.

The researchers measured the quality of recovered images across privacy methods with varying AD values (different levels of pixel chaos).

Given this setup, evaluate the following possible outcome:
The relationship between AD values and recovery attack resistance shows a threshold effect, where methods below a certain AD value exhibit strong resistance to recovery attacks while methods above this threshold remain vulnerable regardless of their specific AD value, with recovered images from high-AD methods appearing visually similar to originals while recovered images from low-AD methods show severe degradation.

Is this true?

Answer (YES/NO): NO